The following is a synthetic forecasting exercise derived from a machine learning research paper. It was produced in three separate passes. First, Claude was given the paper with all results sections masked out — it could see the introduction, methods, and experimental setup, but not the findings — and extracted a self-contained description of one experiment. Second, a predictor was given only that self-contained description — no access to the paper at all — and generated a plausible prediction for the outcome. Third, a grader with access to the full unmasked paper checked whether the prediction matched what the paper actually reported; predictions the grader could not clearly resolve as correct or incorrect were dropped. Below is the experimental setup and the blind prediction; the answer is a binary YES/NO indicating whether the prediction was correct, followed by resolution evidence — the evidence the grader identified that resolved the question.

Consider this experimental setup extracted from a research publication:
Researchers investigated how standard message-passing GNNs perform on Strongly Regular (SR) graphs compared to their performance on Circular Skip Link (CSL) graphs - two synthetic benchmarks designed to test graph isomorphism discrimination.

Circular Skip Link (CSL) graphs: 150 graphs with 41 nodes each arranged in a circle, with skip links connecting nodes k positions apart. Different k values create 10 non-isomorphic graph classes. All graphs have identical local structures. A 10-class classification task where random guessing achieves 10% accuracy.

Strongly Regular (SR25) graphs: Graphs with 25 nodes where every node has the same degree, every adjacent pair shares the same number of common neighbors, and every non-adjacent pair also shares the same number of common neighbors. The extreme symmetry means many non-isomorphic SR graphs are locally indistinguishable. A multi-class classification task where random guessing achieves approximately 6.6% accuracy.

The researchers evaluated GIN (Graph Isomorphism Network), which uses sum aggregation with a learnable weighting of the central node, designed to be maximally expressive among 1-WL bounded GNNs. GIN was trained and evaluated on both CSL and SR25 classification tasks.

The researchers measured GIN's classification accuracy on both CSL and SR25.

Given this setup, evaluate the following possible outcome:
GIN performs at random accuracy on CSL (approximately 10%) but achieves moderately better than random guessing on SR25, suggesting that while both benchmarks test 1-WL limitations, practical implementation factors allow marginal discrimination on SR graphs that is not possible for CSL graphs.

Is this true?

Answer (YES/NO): NO